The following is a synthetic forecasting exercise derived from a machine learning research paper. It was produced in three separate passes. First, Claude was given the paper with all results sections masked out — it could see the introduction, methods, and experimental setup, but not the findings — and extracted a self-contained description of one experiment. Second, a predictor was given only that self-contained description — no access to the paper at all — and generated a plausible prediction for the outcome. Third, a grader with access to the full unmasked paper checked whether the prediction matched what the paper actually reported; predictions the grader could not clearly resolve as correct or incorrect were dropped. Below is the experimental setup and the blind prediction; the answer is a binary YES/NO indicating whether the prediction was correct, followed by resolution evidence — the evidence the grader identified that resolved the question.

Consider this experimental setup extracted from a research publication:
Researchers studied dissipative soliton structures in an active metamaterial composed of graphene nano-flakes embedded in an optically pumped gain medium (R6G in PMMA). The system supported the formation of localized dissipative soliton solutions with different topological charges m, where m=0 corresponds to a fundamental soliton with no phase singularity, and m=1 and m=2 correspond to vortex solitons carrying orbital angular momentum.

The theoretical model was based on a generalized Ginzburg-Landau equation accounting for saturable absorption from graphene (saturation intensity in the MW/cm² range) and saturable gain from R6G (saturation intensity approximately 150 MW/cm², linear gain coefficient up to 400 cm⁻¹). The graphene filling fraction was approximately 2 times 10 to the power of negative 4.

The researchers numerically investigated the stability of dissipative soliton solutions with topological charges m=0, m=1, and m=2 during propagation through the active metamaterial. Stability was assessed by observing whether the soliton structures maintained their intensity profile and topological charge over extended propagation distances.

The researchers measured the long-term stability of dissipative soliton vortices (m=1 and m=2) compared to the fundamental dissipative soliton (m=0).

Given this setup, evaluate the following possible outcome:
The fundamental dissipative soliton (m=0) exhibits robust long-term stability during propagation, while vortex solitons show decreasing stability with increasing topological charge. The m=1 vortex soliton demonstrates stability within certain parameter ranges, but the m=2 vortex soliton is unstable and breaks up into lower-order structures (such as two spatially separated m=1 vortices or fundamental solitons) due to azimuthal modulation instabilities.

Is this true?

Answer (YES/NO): NO